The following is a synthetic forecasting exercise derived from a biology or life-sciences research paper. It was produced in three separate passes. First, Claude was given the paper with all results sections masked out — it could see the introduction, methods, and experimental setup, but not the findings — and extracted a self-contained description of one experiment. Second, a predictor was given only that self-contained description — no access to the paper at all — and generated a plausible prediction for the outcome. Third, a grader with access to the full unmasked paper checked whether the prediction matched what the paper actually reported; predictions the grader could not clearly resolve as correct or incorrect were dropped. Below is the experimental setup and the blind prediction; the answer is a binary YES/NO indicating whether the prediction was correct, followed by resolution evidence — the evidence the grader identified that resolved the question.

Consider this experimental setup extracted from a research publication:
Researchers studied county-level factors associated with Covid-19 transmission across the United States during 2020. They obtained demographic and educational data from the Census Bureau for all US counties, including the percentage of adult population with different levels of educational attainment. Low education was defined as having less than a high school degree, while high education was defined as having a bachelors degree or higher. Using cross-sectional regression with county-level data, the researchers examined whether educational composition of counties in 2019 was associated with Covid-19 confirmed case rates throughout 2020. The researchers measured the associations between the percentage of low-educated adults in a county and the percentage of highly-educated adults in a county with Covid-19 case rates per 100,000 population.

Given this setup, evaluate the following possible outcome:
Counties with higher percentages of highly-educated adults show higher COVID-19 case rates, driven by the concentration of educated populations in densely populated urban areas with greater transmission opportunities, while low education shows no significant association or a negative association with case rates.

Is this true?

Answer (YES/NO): NO